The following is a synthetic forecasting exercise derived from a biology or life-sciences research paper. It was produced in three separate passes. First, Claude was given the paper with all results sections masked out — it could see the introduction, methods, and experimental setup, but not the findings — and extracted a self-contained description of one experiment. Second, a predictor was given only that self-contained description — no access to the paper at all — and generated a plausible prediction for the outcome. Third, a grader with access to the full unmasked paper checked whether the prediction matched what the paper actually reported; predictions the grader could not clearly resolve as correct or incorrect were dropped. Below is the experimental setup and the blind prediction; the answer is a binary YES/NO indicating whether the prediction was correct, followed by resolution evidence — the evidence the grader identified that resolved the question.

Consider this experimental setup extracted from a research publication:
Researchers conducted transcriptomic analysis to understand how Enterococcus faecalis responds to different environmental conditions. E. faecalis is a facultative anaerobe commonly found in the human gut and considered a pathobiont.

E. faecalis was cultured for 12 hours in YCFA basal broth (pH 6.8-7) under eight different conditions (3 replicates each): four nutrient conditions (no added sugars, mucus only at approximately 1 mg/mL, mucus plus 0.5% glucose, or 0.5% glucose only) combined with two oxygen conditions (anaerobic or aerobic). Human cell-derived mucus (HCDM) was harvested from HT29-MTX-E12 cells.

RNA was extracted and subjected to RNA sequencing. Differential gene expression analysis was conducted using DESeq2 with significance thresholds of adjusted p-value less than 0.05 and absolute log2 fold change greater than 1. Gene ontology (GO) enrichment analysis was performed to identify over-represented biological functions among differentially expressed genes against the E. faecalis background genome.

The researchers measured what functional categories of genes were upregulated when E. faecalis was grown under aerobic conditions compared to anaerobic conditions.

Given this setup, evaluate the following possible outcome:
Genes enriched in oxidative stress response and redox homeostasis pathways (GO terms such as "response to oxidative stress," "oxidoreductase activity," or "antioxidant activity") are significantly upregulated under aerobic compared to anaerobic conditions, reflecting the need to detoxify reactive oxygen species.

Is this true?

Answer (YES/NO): NO